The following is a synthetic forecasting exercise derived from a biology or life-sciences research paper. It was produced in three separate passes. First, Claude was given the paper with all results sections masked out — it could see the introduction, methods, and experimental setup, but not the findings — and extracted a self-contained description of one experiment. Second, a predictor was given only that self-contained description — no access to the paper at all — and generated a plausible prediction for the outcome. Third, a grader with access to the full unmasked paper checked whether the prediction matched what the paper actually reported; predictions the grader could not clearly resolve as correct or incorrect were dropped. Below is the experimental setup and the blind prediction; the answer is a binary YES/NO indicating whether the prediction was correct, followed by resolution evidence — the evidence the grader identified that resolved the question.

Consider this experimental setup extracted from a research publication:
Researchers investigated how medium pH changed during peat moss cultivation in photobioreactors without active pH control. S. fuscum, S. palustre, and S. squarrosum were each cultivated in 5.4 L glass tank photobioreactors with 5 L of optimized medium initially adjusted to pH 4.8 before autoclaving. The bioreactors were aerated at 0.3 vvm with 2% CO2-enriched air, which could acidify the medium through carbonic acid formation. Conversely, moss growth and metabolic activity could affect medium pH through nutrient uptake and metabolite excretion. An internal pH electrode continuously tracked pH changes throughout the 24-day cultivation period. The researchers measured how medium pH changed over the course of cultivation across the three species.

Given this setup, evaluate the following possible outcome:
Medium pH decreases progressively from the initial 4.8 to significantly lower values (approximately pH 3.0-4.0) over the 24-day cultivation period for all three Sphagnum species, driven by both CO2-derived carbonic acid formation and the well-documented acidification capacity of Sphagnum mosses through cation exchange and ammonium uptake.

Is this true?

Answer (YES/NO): NO